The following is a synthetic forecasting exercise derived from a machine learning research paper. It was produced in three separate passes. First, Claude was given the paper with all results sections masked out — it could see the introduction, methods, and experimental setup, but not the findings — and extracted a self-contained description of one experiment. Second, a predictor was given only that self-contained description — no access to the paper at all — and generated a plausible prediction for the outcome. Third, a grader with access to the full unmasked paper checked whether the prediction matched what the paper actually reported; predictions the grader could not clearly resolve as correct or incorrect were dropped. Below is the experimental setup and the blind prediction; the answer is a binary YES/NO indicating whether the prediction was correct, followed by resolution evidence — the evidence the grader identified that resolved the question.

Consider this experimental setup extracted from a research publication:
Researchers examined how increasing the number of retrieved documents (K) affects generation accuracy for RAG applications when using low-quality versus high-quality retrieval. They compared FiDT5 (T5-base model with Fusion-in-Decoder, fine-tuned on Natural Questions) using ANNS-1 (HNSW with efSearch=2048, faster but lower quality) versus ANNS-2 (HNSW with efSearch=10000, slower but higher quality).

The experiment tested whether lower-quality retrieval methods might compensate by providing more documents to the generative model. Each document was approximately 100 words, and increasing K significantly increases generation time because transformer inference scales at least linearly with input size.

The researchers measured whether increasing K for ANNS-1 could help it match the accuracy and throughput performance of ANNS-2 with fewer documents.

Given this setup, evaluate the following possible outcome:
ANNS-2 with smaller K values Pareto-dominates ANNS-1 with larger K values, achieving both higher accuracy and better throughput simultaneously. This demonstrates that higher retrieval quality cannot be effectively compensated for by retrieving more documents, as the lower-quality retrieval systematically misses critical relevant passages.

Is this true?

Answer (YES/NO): YES